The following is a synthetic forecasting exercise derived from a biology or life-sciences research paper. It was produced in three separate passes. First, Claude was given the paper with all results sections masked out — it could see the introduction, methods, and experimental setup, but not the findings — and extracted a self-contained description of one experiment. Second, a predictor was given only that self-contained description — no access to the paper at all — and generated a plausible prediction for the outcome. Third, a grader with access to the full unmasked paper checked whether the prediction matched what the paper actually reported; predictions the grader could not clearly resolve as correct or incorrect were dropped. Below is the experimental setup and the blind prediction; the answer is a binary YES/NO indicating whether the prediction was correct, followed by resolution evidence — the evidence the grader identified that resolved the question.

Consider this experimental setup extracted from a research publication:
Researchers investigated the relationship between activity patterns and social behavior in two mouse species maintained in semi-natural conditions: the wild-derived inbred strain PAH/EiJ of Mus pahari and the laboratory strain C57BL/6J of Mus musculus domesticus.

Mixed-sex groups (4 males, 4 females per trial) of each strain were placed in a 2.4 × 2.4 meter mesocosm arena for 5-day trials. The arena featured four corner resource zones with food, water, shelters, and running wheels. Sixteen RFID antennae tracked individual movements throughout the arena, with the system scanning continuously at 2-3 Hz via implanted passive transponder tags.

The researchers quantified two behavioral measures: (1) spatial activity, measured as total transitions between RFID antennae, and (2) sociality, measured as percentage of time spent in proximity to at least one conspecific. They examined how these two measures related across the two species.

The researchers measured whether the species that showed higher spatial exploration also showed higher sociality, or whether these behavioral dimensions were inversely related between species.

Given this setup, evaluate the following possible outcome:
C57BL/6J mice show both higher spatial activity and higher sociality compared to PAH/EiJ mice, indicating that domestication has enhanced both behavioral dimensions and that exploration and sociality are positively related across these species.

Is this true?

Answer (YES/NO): NO